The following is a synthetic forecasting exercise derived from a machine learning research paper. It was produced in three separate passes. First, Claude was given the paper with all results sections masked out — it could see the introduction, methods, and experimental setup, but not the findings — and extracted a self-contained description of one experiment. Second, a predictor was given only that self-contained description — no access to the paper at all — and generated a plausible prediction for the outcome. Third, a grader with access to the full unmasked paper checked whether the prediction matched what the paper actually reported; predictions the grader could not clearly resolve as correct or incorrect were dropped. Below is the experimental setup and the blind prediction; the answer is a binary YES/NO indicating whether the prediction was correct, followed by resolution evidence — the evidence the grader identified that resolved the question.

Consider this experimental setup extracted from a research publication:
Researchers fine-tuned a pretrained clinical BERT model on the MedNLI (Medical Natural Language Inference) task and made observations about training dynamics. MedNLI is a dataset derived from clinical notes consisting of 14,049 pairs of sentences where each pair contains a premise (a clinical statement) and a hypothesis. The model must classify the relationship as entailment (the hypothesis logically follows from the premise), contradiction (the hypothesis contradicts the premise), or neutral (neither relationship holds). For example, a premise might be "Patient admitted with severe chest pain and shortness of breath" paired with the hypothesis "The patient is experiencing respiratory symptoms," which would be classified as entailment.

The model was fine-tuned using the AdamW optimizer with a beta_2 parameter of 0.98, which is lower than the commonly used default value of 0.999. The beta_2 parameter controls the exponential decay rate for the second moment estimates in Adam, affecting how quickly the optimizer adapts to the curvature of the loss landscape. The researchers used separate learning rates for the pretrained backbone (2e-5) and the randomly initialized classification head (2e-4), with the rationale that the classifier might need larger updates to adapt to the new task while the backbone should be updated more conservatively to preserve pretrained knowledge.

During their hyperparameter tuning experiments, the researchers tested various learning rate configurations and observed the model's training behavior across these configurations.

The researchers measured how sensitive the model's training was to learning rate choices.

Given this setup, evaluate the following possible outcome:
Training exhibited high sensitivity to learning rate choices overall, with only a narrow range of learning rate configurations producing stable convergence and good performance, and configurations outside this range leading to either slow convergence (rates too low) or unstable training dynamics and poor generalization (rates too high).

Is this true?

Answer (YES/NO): NO